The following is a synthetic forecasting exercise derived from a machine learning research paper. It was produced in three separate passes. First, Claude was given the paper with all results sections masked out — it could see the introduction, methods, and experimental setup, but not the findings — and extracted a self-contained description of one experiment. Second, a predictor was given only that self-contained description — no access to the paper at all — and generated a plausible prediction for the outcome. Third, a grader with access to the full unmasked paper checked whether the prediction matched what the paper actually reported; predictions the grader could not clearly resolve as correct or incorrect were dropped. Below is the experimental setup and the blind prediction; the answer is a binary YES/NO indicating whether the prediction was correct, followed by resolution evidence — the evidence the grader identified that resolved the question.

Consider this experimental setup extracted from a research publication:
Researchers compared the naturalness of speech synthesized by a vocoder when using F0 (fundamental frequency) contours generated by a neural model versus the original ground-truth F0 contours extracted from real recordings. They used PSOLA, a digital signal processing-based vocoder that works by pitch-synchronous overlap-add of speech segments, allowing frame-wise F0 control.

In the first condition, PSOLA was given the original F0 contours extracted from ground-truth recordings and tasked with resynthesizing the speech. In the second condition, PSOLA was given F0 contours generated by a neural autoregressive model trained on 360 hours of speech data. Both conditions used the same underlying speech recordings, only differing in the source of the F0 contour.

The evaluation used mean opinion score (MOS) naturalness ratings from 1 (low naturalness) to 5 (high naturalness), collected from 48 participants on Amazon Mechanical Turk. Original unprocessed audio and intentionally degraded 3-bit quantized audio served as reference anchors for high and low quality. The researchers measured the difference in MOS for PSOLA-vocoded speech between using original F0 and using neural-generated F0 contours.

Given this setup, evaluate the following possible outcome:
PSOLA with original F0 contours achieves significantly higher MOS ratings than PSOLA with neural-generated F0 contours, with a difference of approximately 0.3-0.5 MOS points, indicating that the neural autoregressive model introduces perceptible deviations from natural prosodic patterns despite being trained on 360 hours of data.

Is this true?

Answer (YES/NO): NO